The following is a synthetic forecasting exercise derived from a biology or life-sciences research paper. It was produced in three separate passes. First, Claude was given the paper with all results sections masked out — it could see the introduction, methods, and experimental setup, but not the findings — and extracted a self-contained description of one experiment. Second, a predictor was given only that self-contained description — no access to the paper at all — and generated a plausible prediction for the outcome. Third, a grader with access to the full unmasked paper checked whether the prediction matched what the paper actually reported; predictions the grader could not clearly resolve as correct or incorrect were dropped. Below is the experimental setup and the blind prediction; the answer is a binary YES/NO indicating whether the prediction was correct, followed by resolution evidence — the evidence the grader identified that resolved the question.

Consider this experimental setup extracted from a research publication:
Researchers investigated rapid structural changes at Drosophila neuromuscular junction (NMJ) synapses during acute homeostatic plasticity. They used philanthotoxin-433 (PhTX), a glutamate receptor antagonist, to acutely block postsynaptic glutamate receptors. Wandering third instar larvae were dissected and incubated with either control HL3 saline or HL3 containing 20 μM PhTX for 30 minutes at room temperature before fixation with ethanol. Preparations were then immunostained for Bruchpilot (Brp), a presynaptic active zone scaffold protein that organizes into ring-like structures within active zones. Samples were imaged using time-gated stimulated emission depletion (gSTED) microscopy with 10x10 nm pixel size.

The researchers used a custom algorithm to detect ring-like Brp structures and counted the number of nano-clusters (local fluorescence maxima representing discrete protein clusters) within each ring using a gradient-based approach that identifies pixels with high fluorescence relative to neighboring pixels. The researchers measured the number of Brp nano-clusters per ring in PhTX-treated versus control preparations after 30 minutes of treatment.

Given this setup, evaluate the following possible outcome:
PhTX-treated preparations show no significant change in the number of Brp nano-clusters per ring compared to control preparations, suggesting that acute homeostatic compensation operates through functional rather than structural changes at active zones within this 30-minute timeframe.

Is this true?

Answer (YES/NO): NO